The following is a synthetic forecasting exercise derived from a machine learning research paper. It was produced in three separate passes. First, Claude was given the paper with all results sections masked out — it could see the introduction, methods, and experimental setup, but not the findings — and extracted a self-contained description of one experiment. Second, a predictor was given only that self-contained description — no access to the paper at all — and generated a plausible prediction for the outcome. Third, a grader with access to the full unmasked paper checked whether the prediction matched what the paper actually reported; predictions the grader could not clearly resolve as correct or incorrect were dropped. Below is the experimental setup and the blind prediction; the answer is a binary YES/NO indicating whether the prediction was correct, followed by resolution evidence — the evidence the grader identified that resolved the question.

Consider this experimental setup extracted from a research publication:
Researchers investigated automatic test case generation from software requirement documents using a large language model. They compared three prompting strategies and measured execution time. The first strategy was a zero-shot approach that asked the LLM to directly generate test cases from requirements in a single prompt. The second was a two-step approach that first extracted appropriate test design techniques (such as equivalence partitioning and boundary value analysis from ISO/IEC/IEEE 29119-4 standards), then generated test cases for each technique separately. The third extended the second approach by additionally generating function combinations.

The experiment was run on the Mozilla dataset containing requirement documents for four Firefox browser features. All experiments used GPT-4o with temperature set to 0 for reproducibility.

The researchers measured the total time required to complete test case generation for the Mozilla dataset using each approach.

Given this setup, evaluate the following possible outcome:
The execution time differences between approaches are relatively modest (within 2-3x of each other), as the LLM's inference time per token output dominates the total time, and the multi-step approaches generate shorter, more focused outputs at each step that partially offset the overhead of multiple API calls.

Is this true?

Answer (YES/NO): NO